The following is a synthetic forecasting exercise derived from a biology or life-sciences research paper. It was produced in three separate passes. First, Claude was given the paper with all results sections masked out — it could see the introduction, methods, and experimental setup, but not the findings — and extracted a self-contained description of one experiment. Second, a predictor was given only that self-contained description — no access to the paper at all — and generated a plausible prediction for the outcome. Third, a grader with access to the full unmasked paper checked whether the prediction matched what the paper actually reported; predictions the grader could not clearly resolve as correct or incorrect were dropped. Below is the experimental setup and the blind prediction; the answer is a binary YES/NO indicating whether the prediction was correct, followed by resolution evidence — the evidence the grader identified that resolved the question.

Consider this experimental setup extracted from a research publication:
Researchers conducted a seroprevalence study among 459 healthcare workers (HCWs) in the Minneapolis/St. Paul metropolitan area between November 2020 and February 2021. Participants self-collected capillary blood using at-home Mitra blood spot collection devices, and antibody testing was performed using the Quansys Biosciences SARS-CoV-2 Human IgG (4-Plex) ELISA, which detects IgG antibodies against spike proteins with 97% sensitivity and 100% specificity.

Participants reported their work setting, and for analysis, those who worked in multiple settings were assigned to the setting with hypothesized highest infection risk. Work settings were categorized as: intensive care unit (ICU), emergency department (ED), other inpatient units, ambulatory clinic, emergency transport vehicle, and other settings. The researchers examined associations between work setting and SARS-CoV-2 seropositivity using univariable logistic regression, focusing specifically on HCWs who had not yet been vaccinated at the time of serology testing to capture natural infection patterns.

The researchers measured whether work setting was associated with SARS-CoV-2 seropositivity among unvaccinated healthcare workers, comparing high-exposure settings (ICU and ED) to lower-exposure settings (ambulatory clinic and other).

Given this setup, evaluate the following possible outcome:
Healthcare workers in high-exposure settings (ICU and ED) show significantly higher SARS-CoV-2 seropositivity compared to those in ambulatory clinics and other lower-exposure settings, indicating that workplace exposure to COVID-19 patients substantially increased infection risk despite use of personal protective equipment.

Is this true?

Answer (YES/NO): NO